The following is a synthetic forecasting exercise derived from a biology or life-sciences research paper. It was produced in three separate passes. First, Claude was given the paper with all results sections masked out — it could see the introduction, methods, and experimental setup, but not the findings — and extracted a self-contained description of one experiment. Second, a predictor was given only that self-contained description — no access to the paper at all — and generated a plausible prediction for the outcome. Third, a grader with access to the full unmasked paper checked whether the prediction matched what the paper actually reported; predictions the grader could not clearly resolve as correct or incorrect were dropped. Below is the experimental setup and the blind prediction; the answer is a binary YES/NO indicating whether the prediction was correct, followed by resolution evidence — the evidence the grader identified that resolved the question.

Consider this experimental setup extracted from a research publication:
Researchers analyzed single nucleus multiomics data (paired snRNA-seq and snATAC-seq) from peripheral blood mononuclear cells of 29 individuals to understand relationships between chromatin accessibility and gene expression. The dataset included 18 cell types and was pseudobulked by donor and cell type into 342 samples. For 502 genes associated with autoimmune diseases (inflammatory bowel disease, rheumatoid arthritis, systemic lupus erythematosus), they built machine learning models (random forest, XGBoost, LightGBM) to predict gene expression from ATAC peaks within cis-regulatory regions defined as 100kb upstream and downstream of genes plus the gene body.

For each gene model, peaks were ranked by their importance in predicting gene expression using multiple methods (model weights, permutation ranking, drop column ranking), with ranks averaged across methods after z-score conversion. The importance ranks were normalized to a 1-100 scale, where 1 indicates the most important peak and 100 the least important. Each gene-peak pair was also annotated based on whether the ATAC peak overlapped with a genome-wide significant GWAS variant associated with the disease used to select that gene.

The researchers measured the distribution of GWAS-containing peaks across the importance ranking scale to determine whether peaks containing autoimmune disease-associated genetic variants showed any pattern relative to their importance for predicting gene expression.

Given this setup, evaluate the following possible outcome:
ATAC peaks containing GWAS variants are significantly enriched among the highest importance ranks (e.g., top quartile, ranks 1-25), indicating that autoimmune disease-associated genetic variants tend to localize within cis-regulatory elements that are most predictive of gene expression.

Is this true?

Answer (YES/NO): YES